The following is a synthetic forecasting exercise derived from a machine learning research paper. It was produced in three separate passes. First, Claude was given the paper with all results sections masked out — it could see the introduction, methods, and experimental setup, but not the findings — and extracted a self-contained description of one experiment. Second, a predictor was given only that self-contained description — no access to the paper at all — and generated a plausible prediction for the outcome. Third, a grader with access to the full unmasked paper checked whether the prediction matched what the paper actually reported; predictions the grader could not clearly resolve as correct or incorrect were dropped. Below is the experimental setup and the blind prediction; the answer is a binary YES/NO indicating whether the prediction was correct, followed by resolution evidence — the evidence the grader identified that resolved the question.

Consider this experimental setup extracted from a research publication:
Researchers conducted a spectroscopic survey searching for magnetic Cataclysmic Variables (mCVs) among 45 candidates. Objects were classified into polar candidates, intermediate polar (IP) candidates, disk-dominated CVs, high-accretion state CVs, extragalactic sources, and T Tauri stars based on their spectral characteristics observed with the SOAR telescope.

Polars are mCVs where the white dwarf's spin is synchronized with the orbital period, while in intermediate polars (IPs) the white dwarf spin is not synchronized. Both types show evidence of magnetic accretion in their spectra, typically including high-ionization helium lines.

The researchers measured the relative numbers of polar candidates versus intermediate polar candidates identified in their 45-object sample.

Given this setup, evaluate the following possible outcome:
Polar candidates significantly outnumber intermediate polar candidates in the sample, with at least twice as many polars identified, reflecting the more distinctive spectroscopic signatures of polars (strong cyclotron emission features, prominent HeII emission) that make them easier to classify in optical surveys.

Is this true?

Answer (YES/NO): YES